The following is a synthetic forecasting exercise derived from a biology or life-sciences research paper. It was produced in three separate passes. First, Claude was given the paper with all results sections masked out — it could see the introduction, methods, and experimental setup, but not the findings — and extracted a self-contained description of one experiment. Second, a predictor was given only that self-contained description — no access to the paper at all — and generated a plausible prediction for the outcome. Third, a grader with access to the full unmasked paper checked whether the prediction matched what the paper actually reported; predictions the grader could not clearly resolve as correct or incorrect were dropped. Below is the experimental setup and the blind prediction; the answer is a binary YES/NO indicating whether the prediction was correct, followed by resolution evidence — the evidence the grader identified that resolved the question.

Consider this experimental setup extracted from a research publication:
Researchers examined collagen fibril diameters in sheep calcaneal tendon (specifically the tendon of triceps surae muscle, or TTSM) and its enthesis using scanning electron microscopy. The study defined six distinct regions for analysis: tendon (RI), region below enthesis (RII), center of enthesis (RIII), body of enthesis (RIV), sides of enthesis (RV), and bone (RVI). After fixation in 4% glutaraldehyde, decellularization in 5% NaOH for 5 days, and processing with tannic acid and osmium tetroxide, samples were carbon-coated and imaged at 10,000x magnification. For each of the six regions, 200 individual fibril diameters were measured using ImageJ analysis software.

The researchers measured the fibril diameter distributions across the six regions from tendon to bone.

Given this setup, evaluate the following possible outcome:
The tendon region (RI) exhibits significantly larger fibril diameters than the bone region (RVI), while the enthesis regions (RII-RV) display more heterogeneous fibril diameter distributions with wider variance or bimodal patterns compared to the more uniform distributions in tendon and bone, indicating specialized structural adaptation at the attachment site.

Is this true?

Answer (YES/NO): NO